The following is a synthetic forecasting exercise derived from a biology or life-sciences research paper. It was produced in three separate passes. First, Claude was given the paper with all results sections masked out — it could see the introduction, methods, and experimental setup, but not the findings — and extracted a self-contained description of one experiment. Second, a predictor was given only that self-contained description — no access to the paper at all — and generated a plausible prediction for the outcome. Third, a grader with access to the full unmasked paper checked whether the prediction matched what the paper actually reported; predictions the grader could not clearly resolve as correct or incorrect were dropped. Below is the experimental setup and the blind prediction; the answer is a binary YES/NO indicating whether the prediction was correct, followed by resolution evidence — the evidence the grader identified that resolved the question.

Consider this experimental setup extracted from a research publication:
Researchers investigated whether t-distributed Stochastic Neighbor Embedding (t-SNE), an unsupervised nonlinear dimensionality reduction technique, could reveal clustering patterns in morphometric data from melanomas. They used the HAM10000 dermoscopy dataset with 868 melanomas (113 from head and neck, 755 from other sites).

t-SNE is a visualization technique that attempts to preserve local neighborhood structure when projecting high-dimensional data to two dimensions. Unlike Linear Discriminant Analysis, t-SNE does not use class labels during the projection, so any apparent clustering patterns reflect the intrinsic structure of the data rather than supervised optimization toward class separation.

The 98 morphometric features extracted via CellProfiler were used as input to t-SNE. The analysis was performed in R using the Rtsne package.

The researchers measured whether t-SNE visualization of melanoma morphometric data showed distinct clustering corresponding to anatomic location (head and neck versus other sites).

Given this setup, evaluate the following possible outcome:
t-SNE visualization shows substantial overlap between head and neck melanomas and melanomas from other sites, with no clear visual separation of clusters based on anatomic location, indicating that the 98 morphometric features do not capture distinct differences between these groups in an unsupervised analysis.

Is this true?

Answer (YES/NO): YES